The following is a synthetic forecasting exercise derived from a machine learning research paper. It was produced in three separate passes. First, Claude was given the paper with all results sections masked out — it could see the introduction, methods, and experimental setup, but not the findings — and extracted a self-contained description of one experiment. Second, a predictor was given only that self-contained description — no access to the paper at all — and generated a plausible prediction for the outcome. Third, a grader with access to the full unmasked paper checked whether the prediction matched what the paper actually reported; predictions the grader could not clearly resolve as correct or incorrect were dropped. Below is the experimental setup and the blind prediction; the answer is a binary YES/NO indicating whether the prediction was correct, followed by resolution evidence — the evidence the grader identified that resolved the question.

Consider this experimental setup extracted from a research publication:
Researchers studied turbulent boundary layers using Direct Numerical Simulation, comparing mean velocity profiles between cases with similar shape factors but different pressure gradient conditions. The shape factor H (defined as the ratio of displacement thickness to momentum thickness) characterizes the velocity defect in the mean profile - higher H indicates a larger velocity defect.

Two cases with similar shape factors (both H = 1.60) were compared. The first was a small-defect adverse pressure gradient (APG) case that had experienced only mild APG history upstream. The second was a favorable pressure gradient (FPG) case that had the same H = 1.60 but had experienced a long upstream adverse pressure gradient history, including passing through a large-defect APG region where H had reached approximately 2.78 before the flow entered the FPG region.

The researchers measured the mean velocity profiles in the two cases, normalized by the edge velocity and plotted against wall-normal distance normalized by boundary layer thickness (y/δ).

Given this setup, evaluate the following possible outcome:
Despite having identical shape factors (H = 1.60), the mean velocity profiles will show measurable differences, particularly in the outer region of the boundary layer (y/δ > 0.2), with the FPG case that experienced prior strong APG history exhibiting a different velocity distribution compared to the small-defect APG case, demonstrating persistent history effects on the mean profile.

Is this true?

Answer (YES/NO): NO